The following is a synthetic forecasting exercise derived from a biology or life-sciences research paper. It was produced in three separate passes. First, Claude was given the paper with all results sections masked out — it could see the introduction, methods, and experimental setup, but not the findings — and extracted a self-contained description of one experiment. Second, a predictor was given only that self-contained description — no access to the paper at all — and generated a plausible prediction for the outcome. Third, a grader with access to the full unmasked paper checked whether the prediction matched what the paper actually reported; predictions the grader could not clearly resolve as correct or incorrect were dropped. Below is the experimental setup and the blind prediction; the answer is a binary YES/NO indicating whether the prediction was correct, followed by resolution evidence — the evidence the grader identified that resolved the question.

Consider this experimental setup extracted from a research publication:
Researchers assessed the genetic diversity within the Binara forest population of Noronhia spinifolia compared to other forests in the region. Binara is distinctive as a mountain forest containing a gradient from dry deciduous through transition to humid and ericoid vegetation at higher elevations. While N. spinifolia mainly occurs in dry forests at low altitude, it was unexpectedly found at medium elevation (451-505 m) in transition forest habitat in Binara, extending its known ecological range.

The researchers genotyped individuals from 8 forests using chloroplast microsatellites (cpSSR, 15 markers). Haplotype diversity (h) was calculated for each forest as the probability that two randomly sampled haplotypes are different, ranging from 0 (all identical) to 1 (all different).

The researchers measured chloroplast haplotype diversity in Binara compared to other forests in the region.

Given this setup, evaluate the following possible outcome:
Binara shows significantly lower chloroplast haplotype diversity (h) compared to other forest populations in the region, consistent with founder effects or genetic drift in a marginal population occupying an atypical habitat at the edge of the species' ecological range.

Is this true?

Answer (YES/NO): NO